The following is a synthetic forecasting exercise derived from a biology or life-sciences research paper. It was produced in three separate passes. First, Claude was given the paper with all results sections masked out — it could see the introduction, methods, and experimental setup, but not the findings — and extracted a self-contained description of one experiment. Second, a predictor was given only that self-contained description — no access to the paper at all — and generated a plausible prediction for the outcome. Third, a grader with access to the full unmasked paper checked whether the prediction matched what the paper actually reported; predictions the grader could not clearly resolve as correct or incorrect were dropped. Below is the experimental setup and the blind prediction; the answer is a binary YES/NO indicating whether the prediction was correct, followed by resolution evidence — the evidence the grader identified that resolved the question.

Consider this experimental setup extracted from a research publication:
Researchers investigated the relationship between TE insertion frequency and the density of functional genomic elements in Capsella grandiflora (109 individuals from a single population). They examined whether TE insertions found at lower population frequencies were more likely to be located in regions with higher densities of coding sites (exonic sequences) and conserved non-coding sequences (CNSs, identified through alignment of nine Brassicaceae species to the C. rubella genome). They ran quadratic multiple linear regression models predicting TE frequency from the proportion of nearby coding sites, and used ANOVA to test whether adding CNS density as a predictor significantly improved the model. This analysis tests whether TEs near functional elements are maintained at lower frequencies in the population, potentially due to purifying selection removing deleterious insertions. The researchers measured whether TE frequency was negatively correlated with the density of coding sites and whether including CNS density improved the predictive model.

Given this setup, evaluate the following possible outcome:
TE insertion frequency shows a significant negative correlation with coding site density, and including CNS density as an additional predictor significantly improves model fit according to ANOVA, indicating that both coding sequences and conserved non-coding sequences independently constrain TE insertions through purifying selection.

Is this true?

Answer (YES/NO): YES